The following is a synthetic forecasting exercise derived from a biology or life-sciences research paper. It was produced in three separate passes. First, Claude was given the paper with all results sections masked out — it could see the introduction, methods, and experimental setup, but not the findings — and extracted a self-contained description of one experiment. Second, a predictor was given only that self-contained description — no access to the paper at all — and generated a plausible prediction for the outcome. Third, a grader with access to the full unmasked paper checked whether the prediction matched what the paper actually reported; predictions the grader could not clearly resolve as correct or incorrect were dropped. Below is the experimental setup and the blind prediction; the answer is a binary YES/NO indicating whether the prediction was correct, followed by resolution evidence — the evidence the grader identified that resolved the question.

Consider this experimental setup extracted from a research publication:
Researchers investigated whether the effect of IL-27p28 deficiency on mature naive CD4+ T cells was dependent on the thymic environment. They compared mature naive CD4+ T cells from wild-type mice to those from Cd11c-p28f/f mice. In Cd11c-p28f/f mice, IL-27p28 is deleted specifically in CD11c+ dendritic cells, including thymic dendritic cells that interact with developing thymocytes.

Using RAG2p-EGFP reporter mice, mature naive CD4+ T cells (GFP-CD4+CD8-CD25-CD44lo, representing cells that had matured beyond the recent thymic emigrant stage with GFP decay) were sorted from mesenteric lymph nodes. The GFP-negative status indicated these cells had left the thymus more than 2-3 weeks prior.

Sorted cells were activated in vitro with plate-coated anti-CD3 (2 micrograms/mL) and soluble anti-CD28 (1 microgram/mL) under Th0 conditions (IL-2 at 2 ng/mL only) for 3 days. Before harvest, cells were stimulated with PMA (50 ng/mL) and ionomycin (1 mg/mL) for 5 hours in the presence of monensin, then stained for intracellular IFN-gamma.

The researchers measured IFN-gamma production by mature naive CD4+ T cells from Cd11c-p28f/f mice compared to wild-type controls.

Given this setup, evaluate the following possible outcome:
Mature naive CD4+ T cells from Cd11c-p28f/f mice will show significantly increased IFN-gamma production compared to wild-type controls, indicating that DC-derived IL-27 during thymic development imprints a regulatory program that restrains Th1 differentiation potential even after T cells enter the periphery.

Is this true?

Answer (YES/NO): YES